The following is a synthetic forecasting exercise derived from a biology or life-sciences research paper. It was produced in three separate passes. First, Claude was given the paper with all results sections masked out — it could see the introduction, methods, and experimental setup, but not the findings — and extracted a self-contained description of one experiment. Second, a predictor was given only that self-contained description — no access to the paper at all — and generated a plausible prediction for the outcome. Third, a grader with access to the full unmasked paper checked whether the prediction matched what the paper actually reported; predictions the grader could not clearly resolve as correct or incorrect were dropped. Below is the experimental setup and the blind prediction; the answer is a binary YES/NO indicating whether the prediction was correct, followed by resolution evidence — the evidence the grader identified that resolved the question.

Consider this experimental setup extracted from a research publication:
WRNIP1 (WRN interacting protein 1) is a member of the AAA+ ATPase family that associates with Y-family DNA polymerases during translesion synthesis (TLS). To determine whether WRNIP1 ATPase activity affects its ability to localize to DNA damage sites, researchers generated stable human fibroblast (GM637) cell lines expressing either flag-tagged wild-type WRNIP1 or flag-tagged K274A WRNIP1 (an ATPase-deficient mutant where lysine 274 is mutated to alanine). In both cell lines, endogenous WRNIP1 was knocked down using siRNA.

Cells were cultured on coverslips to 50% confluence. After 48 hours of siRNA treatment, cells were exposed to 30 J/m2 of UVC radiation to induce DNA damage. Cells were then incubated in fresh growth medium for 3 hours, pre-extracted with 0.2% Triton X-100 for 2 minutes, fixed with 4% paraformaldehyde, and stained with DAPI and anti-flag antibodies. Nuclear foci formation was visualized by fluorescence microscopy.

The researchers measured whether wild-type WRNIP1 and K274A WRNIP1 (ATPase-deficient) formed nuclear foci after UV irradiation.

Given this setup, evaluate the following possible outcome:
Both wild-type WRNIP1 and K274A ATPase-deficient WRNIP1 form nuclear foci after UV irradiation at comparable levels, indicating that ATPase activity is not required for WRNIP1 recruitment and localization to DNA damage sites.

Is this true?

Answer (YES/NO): YES